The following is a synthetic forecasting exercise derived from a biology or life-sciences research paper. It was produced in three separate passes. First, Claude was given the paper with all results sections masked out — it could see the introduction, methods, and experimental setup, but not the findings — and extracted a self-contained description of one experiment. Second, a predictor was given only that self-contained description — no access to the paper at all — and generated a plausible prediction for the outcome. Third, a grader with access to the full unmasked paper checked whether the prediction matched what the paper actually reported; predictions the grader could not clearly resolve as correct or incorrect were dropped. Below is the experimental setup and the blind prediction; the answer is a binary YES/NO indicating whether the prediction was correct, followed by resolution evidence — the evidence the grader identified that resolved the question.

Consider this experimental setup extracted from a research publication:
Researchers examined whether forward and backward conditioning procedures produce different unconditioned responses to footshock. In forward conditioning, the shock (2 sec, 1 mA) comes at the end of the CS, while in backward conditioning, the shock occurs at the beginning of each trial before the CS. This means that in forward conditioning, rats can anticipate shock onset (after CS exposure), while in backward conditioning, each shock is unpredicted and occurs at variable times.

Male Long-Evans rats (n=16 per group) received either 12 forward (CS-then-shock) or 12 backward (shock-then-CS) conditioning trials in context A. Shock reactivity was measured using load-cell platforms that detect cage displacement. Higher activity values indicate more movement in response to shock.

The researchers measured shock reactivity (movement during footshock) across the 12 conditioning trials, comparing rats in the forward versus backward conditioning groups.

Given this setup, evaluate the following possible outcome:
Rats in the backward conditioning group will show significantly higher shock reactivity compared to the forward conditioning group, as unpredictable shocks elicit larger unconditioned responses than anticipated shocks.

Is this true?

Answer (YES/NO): YES